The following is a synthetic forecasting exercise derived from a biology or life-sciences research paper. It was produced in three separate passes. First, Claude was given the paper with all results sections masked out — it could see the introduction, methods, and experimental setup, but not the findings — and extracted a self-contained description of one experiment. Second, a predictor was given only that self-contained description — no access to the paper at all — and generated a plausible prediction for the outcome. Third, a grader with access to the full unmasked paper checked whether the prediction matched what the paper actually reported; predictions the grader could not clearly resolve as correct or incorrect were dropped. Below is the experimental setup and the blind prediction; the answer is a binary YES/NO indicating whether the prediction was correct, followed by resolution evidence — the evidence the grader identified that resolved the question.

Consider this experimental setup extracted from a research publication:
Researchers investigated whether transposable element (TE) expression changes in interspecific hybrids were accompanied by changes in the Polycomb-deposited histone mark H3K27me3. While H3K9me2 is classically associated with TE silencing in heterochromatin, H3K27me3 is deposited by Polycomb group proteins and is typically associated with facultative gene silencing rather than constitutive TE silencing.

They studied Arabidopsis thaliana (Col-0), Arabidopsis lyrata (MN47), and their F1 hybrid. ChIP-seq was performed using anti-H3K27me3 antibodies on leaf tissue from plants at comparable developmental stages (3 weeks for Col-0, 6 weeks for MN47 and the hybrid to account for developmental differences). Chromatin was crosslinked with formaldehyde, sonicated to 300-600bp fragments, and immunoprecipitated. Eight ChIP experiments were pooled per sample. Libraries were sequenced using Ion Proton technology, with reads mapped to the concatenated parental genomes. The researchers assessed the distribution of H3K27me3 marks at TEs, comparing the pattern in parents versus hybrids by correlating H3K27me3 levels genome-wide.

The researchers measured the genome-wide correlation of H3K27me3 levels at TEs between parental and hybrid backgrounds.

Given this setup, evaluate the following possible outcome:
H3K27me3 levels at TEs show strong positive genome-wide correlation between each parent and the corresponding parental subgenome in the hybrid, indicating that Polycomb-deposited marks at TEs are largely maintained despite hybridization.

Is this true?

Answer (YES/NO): NO